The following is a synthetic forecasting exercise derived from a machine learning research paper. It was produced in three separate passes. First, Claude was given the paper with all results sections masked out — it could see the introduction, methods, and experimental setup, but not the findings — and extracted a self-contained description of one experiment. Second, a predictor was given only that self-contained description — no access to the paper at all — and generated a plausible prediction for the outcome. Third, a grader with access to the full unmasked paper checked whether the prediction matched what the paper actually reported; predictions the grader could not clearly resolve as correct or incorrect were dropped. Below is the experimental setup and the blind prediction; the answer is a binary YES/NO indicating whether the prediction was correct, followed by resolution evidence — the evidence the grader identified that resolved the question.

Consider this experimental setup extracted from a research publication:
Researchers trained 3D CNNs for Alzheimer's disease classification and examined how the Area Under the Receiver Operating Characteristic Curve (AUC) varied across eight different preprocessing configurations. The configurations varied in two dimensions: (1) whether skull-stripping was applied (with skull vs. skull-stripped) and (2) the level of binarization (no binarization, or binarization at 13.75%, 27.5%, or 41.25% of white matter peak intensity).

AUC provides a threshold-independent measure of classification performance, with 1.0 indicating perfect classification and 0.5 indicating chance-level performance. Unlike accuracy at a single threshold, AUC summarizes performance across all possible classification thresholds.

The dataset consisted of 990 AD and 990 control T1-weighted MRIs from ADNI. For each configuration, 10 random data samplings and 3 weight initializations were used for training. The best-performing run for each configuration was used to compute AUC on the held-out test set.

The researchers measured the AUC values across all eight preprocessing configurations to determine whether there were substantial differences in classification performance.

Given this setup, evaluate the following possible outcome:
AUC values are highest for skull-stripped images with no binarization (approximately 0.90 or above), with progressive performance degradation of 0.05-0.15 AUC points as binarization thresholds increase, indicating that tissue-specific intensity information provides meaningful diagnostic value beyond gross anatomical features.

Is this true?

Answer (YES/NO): NO